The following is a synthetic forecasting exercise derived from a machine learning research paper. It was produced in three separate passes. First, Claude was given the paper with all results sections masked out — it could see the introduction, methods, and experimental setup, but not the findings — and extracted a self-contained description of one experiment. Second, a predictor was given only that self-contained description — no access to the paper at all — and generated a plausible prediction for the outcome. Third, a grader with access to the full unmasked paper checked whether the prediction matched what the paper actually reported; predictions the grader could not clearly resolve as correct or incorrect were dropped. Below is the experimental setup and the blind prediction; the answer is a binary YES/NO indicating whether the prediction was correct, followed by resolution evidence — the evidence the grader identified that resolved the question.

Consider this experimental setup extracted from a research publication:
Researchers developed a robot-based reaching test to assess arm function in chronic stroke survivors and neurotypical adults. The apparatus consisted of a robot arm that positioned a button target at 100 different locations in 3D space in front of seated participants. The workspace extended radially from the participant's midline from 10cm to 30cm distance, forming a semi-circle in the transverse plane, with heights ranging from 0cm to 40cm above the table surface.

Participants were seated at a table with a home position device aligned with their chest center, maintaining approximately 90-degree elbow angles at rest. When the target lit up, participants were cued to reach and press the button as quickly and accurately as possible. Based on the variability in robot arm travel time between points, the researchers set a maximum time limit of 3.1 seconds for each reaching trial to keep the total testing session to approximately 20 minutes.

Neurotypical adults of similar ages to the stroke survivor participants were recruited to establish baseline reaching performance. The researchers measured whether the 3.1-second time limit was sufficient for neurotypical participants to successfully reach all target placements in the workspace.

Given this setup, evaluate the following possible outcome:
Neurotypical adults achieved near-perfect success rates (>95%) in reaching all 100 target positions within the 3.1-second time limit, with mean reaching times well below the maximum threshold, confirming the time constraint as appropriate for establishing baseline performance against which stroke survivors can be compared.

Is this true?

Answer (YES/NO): YES